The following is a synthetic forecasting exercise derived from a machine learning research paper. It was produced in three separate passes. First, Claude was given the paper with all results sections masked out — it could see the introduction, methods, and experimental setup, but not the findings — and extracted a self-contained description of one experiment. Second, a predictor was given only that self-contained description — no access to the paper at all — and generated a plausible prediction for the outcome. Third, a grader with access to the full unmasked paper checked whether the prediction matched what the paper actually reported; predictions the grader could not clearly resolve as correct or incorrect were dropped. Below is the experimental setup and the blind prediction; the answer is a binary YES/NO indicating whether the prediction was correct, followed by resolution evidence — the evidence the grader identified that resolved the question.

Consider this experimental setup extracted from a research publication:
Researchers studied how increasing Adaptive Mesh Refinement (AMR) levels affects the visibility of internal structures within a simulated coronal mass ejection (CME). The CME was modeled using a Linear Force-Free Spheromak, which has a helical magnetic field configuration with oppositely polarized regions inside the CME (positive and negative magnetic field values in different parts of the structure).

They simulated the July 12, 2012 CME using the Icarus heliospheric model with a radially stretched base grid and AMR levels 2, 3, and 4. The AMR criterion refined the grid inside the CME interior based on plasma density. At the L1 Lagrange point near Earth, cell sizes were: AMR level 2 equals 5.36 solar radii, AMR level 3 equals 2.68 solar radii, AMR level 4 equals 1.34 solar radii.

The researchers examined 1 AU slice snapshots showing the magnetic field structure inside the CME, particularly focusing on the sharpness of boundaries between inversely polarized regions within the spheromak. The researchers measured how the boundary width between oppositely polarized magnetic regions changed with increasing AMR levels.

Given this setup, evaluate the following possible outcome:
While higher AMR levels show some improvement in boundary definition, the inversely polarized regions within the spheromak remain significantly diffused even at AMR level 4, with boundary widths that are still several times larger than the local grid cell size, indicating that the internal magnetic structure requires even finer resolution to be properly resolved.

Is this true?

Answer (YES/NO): NO